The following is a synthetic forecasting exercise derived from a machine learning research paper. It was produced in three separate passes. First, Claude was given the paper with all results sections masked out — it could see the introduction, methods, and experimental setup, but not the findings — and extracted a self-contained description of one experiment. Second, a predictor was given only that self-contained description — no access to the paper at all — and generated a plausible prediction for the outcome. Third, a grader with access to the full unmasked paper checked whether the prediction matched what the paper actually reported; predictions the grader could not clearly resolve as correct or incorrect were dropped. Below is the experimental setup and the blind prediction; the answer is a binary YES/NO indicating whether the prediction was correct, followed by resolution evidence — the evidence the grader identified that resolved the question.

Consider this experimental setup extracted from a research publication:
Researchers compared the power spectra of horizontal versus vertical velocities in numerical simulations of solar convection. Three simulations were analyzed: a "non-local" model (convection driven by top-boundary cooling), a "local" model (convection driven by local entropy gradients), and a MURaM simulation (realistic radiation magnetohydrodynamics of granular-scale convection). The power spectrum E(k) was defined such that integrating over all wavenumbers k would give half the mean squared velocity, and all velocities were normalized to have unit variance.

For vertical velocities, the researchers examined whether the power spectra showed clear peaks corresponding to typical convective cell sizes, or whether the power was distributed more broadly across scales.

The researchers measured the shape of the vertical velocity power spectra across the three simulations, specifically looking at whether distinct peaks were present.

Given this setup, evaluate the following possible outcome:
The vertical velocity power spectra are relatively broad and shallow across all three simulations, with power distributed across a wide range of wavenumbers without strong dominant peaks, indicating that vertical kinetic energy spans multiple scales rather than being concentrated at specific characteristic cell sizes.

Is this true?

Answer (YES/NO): NO